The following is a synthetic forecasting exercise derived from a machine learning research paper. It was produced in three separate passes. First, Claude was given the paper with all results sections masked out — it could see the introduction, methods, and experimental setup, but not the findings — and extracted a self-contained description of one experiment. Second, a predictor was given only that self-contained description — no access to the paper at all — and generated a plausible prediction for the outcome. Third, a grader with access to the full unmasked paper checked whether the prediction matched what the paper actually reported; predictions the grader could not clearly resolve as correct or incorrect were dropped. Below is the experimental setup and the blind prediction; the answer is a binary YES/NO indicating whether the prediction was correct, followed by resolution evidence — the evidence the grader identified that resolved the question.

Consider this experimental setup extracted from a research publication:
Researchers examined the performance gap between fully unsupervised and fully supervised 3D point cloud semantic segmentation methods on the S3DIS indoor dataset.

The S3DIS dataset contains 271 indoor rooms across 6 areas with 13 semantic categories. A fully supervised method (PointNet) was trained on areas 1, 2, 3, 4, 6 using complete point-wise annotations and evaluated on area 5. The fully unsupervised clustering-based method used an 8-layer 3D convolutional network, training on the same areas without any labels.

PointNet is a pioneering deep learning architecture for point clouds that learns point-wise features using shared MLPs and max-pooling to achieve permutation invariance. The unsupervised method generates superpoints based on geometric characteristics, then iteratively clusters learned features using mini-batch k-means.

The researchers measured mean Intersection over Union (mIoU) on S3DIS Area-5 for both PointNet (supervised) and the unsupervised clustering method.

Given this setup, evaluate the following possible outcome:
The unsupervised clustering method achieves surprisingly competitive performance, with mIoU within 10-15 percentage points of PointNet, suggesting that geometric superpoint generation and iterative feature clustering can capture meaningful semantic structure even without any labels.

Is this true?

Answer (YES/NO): NO